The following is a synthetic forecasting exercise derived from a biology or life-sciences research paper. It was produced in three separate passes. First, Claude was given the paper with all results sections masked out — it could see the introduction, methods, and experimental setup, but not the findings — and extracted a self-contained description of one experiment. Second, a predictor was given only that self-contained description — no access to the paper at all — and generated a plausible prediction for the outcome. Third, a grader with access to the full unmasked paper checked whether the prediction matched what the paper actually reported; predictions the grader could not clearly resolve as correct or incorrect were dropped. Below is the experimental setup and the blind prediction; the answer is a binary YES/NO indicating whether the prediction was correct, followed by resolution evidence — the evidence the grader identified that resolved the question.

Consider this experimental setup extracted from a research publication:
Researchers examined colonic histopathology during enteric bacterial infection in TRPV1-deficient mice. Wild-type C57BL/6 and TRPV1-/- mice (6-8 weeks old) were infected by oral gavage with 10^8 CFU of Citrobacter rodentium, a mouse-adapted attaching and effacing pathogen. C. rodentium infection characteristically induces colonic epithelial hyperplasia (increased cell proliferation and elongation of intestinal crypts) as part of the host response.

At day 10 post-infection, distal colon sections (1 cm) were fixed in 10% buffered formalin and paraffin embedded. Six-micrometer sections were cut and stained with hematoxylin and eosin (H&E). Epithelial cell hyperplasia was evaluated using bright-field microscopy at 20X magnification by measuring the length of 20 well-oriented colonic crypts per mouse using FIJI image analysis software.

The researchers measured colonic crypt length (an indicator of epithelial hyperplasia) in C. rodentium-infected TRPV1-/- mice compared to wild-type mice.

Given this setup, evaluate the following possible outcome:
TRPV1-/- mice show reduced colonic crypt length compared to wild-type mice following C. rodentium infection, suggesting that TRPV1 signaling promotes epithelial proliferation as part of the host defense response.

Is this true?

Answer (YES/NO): NO